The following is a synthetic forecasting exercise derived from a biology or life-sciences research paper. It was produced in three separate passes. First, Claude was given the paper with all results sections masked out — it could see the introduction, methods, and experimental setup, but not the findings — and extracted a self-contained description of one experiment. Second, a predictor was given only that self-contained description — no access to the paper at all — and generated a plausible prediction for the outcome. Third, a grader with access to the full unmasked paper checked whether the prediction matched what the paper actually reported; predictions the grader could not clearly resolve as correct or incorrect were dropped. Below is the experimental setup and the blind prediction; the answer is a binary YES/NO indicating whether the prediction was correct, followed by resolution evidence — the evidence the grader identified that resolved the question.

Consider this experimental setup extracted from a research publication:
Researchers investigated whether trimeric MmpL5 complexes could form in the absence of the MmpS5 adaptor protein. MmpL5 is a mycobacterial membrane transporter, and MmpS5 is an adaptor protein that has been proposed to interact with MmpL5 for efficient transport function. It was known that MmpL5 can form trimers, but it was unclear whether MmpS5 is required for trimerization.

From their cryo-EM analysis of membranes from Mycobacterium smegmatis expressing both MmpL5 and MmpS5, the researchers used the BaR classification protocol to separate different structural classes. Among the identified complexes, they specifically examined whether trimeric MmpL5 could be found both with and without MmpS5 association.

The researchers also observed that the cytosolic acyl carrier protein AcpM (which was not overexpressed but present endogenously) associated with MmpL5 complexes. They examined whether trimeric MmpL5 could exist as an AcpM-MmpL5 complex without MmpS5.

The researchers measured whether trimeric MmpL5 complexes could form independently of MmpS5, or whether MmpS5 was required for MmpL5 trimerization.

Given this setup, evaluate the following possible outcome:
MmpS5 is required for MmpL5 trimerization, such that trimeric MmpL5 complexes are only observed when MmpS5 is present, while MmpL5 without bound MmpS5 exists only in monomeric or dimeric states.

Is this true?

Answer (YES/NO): NO